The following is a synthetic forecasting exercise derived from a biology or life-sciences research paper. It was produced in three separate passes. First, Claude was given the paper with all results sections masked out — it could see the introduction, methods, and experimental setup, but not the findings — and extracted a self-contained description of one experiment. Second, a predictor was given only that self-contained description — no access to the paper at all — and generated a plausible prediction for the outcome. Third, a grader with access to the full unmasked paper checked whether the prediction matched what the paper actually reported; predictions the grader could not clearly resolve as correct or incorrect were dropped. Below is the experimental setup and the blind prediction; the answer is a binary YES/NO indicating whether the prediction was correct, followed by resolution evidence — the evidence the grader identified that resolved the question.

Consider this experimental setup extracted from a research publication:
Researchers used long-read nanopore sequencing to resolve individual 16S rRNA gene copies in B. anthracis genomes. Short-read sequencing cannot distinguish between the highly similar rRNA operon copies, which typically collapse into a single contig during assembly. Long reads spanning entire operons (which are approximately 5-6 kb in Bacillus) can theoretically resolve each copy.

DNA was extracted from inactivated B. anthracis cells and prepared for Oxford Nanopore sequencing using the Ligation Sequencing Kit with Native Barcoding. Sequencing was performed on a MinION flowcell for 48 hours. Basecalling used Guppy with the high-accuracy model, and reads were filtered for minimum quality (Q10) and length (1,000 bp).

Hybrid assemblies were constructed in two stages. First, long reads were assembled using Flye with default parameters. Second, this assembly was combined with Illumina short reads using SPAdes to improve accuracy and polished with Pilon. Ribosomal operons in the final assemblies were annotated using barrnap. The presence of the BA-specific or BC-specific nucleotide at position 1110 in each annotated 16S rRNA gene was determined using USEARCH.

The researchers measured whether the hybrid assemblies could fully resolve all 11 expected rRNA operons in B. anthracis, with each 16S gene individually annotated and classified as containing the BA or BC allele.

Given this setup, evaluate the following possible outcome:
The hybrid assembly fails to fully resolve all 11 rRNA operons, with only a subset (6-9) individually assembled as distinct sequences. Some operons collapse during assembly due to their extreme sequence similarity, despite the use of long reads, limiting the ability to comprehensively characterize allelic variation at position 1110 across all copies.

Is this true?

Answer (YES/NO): NO